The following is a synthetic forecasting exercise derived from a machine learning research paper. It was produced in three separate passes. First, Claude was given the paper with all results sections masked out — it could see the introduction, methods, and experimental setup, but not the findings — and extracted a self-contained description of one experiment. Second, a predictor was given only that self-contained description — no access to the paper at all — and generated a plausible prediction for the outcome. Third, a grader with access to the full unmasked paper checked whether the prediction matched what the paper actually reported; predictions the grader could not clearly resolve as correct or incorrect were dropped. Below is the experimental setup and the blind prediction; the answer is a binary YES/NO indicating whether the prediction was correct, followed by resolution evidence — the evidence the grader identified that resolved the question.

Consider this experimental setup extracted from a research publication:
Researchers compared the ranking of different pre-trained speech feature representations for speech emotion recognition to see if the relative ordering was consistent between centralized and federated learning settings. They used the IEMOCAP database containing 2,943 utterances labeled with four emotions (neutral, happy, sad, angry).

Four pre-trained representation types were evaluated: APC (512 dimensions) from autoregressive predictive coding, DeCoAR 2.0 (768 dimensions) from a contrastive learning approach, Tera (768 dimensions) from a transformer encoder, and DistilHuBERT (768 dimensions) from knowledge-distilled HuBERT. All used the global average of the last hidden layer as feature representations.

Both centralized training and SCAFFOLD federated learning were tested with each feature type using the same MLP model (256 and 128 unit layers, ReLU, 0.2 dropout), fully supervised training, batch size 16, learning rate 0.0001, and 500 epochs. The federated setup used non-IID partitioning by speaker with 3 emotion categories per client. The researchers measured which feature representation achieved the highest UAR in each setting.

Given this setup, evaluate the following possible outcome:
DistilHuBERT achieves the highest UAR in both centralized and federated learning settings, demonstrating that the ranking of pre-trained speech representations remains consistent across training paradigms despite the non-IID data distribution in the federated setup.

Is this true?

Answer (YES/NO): YES